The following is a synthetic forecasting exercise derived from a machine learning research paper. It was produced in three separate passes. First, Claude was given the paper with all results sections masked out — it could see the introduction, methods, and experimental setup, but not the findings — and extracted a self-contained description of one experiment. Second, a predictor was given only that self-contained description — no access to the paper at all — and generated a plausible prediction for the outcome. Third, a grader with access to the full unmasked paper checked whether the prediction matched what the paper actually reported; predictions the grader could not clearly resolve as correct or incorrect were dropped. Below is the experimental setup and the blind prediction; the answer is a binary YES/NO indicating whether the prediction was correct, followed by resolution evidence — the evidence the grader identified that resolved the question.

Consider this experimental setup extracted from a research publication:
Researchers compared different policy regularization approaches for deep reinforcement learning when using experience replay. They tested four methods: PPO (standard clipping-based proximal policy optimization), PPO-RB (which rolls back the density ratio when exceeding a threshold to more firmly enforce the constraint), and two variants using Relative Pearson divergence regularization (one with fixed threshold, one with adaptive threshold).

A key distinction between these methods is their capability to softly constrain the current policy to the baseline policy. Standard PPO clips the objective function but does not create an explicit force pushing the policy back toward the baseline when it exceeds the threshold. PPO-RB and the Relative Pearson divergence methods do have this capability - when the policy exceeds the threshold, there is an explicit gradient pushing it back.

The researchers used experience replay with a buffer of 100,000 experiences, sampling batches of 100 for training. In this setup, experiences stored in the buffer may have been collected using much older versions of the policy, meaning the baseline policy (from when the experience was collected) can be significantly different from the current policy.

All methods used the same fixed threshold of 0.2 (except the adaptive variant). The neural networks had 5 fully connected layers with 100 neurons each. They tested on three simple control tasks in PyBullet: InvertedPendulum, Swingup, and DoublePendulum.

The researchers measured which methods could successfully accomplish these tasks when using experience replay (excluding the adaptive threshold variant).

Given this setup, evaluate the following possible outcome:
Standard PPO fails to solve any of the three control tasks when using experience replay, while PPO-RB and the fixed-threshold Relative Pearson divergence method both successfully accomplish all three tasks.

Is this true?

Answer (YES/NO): NO